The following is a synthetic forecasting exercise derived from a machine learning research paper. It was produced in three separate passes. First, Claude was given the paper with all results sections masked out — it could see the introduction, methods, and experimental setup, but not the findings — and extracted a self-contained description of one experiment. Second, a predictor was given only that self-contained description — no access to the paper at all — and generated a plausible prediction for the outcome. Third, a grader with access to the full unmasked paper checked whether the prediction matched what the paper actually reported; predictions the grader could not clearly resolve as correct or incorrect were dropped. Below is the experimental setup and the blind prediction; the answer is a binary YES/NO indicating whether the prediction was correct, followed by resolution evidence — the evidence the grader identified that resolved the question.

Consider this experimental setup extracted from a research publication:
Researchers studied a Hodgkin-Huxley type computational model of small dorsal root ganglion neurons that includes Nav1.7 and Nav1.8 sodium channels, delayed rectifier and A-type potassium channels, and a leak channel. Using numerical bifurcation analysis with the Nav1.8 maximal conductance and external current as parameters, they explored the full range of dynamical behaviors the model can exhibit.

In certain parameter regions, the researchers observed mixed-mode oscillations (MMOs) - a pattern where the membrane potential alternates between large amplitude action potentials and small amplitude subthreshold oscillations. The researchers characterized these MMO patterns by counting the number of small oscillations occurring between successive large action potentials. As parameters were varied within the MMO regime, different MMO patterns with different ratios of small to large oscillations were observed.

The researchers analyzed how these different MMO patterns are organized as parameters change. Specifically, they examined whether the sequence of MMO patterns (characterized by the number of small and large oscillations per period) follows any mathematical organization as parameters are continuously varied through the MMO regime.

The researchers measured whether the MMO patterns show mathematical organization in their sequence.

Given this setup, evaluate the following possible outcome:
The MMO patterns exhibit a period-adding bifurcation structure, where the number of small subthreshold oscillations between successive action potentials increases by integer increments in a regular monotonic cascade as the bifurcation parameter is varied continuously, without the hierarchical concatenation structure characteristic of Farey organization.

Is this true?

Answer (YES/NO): NO